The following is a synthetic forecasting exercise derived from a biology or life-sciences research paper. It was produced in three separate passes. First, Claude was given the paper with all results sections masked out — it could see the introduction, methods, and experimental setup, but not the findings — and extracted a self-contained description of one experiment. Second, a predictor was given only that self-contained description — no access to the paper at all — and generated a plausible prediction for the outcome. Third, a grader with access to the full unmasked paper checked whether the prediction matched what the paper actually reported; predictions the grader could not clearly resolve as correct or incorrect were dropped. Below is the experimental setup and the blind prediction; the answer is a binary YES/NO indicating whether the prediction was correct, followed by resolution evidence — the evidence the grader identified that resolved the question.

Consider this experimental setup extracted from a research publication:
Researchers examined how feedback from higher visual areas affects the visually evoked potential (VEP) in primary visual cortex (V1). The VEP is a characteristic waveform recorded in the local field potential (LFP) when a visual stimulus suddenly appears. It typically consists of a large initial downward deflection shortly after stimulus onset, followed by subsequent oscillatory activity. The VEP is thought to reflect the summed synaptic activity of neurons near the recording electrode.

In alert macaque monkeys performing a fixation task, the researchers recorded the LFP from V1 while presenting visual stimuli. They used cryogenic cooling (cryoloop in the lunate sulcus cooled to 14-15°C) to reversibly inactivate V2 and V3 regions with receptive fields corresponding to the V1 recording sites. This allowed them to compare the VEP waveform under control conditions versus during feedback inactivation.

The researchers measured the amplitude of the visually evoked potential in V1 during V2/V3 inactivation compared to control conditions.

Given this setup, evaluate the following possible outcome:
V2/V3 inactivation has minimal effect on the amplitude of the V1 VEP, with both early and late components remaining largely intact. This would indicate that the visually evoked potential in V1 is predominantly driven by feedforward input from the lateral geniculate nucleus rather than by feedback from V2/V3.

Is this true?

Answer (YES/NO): NO